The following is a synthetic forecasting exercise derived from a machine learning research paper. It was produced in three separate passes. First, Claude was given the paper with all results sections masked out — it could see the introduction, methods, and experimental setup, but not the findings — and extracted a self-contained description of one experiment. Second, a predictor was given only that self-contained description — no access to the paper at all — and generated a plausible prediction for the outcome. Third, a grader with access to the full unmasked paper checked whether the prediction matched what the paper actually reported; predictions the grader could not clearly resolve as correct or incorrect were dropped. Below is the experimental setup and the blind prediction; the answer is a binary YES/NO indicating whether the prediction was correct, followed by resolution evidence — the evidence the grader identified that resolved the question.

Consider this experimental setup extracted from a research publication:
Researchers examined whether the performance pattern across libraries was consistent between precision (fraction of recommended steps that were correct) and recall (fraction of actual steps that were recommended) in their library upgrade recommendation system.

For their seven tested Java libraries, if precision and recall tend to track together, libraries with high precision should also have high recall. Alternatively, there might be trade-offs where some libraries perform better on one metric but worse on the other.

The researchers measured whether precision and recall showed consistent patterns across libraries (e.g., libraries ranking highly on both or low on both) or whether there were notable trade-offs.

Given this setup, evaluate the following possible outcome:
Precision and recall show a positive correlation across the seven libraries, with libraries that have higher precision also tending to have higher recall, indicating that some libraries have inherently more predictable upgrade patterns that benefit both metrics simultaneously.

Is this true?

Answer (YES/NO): YES